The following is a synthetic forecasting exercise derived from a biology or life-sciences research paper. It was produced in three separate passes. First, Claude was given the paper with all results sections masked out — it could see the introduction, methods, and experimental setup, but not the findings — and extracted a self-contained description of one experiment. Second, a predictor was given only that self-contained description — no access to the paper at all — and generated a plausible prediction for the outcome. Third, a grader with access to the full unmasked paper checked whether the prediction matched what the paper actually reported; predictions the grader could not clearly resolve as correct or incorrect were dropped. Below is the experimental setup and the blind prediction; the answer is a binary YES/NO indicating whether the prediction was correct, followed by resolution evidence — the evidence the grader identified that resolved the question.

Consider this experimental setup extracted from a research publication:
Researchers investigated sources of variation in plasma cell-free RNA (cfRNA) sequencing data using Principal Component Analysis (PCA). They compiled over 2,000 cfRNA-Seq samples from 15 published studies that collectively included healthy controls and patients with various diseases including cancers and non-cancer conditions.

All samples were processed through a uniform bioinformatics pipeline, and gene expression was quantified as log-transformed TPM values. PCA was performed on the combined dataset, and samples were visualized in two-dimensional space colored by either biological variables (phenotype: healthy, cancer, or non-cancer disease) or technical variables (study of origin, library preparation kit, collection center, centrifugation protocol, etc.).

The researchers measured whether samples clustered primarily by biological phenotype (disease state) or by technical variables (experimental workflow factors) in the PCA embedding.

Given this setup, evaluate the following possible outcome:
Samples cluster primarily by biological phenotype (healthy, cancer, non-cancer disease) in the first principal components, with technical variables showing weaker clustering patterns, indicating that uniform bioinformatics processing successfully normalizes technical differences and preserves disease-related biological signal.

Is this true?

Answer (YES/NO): NO